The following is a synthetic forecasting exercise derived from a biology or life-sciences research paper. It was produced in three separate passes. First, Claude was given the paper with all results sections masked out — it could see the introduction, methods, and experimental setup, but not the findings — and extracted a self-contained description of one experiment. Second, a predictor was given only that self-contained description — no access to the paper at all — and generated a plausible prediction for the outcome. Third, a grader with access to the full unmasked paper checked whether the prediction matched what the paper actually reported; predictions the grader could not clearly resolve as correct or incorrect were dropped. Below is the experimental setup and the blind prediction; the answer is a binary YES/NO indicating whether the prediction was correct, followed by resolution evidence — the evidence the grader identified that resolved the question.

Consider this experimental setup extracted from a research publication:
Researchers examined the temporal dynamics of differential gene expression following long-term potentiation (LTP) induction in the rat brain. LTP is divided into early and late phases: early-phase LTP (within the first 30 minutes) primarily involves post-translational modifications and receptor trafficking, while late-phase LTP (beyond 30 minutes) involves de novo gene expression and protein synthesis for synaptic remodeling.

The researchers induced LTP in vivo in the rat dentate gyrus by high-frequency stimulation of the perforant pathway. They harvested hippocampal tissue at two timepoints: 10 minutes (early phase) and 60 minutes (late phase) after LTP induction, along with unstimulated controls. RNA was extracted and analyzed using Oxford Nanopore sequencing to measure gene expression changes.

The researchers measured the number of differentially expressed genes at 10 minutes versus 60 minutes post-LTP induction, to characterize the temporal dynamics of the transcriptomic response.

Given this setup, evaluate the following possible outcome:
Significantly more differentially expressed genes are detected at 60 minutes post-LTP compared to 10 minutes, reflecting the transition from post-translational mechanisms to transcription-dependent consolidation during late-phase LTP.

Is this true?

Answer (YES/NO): YES